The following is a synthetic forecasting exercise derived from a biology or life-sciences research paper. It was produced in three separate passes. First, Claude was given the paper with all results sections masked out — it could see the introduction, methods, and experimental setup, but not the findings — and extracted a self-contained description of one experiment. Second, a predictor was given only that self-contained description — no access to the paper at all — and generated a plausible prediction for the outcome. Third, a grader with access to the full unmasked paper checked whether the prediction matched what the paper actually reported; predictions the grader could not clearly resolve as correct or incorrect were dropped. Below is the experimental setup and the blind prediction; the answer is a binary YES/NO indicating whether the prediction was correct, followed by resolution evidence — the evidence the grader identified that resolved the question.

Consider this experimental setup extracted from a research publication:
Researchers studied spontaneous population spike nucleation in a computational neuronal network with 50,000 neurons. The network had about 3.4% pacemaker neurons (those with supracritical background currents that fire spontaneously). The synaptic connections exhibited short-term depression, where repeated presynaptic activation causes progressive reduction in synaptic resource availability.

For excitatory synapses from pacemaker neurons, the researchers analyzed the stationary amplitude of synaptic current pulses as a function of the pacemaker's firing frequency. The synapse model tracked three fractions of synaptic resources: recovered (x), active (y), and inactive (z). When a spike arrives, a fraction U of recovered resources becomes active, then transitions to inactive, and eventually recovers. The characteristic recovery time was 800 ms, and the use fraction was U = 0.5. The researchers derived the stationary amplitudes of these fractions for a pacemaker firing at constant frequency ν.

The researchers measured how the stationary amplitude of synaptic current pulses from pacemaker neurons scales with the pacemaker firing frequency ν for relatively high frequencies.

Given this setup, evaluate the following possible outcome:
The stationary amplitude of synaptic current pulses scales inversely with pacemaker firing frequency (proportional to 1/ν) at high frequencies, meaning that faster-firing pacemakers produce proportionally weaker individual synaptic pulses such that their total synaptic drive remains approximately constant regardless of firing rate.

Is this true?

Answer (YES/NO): YES